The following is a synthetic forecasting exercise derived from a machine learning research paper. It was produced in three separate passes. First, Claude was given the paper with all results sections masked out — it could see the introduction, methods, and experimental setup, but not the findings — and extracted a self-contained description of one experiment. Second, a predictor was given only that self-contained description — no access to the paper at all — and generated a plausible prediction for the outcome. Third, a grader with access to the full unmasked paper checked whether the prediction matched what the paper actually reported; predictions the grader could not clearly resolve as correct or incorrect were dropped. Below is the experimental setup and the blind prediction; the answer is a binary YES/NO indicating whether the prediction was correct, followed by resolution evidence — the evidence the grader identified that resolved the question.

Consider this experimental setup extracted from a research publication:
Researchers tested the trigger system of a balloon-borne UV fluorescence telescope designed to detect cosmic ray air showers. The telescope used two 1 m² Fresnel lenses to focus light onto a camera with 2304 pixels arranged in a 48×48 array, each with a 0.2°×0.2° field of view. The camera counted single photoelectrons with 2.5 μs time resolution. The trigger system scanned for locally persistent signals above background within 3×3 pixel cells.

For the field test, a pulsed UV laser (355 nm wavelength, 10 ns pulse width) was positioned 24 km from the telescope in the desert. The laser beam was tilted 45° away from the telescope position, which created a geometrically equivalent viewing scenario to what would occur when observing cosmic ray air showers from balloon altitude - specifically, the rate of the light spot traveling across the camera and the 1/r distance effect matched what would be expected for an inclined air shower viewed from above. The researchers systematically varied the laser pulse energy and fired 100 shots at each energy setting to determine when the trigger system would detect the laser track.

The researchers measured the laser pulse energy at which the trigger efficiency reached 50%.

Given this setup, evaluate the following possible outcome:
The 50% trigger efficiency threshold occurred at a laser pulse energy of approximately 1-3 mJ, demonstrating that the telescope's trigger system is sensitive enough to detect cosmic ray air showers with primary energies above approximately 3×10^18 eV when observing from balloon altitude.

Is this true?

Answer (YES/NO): YES